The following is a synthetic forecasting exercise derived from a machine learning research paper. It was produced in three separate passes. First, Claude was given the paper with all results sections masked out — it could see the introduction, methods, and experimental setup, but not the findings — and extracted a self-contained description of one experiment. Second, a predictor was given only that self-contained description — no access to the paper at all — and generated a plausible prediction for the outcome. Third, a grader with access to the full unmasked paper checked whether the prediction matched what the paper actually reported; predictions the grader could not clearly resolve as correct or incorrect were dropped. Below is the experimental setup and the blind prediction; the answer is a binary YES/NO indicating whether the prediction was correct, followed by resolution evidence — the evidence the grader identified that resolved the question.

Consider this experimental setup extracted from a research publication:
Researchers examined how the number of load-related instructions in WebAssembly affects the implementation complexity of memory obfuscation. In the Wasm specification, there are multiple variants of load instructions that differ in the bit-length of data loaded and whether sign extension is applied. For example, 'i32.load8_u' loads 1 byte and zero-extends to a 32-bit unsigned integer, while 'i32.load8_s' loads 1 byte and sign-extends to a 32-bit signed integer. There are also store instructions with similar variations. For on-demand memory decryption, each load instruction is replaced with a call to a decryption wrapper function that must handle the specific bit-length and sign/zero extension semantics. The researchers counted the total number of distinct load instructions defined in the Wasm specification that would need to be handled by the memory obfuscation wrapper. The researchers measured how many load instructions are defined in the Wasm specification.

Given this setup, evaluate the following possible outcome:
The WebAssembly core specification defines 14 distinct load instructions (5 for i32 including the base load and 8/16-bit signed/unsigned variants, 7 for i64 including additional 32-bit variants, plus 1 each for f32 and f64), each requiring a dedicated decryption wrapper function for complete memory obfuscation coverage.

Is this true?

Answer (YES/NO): YES